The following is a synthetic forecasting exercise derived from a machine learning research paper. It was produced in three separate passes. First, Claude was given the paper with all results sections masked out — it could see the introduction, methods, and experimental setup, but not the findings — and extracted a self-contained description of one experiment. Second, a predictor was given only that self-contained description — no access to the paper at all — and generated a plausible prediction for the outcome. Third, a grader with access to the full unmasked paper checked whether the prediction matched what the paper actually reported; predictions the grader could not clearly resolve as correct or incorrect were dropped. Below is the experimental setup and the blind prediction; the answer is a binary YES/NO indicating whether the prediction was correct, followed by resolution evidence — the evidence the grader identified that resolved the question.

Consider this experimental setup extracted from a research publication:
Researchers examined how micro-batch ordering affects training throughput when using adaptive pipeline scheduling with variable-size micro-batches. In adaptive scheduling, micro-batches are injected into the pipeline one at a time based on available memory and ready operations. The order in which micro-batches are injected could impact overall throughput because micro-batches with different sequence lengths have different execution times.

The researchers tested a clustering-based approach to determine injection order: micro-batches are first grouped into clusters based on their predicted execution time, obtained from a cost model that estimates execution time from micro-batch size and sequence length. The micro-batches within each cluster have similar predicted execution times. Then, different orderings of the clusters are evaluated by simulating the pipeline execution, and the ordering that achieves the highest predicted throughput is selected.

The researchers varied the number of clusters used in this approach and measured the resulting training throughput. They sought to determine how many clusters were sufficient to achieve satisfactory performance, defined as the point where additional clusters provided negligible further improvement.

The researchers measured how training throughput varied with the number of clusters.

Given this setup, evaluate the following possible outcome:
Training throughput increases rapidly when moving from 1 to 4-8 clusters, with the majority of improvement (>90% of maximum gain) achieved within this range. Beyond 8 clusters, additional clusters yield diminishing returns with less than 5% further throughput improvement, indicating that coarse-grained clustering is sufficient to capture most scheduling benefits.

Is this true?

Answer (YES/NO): NO